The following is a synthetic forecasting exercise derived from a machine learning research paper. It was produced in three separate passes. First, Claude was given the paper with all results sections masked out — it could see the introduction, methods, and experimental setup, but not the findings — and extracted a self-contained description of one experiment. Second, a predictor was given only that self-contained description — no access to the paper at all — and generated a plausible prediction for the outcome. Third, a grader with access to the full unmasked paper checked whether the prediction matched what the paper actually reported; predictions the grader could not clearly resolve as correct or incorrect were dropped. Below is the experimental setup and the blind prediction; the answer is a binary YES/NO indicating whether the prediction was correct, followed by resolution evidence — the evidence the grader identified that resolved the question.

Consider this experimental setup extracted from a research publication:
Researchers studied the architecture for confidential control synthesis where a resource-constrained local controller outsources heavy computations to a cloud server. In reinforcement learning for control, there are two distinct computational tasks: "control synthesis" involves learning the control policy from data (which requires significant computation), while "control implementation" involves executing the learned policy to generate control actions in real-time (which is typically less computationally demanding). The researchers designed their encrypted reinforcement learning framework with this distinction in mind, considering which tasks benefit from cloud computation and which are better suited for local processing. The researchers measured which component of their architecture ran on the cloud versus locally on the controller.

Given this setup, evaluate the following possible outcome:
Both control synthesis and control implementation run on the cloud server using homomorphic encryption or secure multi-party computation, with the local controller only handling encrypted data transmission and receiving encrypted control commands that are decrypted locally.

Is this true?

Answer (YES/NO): NO